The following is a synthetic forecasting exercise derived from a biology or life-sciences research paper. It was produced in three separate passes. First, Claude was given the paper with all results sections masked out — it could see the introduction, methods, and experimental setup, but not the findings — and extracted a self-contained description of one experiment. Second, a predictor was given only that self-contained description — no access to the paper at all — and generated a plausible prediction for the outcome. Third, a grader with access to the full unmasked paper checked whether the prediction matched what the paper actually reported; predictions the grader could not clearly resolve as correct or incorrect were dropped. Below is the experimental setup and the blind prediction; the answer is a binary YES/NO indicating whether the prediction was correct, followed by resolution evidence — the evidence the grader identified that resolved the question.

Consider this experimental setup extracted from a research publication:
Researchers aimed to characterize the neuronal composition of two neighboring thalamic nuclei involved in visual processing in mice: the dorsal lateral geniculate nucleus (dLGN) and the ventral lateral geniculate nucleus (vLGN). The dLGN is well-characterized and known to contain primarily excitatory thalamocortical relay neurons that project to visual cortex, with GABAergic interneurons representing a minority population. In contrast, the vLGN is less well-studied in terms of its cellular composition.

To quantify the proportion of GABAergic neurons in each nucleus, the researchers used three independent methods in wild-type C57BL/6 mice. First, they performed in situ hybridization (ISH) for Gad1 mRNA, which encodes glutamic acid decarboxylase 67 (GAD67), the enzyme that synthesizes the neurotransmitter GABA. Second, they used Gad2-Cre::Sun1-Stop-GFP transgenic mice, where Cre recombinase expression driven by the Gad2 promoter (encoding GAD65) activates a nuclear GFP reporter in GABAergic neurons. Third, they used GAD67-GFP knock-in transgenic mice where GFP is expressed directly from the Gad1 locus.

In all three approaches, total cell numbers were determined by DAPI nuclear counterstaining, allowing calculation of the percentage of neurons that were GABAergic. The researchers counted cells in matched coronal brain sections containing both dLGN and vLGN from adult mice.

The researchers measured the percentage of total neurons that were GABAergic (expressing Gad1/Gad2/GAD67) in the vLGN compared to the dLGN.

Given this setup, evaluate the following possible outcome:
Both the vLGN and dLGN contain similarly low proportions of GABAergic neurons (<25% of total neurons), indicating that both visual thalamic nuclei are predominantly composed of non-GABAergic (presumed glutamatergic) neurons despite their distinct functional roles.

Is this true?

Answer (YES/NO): NO